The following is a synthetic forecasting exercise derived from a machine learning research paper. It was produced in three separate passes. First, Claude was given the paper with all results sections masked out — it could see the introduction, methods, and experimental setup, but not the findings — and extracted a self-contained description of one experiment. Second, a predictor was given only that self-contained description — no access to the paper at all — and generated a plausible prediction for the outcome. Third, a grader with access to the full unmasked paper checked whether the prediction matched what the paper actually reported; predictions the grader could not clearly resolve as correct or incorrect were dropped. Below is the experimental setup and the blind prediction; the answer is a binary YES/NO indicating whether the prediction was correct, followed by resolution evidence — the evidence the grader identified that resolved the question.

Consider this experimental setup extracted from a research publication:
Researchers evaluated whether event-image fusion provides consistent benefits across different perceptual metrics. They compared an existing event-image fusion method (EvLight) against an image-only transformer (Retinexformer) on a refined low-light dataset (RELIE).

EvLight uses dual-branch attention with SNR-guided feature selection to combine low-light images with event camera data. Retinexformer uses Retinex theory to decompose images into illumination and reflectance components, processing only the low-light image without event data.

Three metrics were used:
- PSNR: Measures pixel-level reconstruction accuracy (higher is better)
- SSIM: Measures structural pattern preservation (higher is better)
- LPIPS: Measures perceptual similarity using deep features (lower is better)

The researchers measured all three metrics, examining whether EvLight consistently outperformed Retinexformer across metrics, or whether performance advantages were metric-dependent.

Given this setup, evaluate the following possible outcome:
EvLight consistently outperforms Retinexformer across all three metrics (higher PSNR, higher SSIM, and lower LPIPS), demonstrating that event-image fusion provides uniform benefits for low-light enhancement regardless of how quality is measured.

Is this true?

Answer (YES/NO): NO